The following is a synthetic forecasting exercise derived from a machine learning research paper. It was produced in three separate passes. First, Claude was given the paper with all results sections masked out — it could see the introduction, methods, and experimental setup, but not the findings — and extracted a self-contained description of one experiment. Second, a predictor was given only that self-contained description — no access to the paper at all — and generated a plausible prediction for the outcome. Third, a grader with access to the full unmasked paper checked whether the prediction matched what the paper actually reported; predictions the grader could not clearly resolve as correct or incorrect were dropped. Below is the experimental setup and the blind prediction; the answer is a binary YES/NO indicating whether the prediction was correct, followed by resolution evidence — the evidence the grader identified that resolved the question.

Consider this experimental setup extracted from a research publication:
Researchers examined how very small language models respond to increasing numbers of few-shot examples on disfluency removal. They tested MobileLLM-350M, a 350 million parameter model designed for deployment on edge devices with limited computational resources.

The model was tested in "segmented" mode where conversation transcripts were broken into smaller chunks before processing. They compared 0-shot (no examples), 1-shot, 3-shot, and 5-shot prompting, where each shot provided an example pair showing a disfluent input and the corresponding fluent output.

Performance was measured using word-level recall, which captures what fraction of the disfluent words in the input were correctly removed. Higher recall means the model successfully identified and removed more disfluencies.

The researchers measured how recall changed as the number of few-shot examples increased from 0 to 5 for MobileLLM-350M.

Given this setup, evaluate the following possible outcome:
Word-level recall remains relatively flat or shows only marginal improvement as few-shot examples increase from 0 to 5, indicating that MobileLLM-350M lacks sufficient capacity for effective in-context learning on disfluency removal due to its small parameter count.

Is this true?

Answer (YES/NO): NO